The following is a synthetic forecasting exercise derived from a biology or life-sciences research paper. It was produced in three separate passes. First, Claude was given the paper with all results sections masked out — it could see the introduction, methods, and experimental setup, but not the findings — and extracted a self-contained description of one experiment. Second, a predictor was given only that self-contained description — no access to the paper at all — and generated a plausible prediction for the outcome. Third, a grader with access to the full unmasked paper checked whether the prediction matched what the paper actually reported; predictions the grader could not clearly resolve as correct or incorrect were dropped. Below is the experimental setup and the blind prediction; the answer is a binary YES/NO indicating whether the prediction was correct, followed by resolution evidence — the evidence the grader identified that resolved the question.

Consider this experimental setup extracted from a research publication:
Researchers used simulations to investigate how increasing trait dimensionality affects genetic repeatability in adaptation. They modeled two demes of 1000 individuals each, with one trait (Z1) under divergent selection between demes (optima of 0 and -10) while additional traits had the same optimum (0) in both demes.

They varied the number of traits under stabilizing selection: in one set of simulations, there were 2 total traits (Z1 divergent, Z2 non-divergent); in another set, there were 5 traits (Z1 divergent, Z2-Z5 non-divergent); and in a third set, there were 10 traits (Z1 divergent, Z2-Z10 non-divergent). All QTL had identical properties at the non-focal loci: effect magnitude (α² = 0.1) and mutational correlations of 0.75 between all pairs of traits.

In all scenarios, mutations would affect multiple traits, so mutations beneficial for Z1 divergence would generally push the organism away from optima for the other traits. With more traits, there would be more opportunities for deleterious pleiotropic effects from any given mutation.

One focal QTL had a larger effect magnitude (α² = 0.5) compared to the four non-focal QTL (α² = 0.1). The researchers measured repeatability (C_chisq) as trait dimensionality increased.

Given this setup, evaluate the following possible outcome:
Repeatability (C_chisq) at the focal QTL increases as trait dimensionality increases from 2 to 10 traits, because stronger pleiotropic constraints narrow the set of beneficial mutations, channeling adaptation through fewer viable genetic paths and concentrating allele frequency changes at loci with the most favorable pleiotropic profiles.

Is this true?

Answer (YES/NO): NO